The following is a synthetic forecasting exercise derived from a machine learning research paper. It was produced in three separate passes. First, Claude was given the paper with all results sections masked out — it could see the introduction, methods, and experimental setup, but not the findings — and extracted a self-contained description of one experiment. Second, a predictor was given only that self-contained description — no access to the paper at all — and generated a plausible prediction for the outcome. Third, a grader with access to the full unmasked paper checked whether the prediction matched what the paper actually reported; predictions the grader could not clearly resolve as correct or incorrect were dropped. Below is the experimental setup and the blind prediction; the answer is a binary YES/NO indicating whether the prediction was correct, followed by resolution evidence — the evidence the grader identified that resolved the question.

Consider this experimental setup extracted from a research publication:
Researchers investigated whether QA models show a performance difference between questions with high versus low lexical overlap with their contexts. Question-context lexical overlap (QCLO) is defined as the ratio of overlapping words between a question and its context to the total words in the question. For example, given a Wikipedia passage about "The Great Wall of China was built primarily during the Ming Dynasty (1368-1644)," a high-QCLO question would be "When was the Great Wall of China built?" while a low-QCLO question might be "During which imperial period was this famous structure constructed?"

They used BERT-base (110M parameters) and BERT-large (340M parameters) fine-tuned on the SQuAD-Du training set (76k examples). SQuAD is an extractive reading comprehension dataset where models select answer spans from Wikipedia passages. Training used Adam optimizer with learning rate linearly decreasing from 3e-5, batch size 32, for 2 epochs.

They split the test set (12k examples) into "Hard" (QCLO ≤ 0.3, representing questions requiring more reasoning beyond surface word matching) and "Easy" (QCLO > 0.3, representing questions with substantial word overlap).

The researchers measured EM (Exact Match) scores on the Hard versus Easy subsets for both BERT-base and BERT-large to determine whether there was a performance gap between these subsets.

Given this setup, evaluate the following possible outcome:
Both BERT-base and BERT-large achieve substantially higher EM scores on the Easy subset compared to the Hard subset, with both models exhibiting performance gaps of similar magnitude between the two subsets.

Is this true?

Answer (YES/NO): NO